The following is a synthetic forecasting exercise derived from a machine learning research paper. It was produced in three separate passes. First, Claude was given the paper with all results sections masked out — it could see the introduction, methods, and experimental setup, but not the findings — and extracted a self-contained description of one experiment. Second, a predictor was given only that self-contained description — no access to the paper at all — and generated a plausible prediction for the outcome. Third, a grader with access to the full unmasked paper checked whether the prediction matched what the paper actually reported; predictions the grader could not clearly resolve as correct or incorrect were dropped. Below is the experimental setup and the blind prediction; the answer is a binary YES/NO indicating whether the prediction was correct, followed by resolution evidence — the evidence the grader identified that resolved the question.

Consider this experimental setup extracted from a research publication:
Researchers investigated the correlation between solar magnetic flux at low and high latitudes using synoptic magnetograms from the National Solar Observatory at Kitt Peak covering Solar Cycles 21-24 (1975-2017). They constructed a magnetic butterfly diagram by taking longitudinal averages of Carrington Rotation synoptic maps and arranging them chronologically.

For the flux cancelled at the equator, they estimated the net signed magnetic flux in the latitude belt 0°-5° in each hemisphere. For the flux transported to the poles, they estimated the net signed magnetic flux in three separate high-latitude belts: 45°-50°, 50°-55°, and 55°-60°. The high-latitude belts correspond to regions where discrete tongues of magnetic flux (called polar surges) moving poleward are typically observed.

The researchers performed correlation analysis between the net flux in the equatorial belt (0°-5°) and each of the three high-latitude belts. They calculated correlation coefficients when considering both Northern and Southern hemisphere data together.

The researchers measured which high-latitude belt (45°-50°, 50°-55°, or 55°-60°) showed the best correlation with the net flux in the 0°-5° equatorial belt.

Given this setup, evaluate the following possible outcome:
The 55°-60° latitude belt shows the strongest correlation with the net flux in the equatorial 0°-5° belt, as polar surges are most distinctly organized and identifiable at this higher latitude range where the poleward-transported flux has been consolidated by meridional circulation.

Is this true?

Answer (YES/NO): YES